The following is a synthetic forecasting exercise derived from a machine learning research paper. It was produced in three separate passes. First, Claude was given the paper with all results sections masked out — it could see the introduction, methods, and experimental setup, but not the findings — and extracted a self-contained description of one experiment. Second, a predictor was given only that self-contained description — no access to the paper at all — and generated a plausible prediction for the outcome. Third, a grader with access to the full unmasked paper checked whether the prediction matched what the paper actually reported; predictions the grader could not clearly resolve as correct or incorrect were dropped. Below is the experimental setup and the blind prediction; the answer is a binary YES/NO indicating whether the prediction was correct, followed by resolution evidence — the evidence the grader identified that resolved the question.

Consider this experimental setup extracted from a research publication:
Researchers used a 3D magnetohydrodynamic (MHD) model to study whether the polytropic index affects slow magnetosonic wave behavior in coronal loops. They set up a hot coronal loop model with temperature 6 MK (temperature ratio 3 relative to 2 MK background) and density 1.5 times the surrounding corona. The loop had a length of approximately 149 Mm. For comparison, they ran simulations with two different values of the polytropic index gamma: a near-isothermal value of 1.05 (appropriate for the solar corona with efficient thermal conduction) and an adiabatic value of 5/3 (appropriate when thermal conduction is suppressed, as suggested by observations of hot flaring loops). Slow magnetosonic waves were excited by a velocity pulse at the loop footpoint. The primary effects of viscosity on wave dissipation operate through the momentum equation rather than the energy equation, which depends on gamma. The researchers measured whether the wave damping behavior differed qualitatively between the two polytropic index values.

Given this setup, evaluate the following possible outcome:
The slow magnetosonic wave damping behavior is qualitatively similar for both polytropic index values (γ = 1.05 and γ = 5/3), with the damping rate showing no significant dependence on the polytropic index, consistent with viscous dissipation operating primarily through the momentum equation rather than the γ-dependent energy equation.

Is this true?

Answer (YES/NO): YES